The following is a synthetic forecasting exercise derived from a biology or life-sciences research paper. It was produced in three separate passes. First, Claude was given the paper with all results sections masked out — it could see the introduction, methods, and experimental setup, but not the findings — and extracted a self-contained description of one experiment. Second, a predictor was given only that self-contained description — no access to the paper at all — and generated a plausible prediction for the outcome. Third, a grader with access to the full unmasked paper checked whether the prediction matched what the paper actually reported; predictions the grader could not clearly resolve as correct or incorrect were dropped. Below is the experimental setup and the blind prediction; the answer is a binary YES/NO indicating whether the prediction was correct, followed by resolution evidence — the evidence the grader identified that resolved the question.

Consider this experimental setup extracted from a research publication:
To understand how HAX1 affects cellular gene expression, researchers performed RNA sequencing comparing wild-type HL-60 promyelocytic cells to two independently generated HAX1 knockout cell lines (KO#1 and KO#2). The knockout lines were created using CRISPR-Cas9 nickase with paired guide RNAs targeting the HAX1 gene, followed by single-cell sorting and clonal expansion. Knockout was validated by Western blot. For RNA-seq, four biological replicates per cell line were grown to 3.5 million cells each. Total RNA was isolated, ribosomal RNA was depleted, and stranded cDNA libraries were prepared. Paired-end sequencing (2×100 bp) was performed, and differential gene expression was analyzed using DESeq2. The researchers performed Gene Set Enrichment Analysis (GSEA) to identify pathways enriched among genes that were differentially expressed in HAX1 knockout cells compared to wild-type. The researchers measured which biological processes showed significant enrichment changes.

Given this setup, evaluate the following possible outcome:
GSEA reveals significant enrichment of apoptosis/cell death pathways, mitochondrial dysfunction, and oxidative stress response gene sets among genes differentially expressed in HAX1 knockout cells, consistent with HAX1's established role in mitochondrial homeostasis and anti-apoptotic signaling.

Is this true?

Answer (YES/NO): NO